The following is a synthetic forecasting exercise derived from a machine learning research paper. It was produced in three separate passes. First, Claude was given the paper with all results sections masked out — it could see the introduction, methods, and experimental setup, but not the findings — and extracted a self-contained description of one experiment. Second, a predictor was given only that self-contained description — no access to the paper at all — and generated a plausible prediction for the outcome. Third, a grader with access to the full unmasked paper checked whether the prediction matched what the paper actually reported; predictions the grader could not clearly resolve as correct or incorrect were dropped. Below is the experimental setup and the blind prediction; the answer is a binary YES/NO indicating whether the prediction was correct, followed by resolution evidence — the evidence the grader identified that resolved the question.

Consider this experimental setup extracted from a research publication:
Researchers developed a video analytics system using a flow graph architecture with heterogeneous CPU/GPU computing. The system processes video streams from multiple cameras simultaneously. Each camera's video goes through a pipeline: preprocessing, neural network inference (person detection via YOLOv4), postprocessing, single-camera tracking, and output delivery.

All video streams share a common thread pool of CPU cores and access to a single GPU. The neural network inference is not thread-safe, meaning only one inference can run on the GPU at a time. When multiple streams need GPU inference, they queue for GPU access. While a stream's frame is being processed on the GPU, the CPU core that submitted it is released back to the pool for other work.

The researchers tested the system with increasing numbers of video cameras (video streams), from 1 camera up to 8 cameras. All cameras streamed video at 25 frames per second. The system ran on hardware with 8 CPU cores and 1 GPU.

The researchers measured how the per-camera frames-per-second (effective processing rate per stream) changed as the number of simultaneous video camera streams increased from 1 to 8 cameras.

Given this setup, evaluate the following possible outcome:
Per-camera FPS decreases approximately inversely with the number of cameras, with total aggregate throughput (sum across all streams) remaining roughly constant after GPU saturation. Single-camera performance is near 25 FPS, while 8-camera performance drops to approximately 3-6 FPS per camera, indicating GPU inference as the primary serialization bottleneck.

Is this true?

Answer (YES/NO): NO